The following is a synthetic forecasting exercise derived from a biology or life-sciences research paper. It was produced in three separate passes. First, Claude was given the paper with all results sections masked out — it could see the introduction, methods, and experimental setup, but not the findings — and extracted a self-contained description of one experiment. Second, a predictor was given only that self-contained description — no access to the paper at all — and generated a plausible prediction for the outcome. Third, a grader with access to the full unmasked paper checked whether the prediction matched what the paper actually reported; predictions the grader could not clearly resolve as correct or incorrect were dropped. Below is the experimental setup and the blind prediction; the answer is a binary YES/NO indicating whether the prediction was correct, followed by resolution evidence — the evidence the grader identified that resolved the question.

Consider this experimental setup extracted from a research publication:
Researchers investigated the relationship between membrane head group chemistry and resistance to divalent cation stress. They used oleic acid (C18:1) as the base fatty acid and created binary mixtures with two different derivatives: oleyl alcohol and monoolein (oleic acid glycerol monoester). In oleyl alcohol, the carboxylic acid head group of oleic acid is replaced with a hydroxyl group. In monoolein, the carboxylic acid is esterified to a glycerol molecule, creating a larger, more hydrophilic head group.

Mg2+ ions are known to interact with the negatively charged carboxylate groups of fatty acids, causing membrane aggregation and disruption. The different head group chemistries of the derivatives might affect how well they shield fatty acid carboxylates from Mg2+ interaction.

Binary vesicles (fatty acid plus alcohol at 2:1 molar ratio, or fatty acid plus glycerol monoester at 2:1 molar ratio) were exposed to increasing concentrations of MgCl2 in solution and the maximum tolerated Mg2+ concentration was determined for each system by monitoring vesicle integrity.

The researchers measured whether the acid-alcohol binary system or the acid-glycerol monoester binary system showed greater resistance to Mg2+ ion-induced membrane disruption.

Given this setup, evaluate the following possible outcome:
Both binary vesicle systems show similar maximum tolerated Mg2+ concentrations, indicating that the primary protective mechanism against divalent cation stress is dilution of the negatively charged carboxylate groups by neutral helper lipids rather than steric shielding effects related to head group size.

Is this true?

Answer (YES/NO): NO